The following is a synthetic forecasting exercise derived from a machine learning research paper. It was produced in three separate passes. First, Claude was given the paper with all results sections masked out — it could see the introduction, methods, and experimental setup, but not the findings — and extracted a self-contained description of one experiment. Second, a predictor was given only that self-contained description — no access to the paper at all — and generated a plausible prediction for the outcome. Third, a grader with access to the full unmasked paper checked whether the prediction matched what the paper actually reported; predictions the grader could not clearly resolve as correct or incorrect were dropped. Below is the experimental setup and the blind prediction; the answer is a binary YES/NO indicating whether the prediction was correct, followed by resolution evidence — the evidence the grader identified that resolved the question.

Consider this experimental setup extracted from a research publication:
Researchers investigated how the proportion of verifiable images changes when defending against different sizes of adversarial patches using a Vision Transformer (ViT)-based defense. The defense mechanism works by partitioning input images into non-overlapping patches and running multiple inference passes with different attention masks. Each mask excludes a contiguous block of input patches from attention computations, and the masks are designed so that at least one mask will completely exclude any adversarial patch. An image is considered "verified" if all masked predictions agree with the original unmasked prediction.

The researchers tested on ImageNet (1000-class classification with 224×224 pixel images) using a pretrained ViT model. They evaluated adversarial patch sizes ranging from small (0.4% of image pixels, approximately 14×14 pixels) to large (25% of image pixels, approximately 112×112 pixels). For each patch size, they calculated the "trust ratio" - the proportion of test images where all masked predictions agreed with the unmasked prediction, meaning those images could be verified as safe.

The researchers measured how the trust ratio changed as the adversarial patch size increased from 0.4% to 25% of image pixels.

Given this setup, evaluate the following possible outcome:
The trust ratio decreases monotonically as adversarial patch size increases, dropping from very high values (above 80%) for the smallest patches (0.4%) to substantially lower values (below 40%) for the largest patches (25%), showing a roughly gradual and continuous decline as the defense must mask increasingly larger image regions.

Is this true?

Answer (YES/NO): YES